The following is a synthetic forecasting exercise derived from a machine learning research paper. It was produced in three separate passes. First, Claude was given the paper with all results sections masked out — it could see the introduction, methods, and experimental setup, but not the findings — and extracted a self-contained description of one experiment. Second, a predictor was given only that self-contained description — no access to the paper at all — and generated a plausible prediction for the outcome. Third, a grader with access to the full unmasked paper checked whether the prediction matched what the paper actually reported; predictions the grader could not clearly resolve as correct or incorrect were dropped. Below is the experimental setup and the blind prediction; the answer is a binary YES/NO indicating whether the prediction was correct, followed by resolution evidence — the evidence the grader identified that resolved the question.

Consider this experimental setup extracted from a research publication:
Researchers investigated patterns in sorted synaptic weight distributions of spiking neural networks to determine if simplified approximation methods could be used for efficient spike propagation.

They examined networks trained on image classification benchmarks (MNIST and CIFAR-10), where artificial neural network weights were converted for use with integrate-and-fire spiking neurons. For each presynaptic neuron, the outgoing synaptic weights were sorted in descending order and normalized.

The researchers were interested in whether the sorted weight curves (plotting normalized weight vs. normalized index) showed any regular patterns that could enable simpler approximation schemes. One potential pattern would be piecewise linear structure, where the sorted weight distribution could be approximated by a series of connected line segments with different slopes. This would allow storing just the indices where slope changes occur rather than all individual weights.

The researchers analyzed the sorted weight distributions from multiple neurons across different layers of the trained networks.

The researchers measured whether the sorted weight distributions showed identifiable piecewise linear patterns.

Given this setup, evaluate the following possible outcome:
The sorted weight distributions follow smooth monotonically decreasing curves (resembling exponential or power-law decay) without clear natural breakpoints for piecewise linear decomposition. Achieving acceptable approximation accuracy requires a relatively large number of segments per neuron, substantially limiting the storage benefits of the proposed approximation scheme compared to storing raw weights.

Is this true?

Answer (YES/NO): NO